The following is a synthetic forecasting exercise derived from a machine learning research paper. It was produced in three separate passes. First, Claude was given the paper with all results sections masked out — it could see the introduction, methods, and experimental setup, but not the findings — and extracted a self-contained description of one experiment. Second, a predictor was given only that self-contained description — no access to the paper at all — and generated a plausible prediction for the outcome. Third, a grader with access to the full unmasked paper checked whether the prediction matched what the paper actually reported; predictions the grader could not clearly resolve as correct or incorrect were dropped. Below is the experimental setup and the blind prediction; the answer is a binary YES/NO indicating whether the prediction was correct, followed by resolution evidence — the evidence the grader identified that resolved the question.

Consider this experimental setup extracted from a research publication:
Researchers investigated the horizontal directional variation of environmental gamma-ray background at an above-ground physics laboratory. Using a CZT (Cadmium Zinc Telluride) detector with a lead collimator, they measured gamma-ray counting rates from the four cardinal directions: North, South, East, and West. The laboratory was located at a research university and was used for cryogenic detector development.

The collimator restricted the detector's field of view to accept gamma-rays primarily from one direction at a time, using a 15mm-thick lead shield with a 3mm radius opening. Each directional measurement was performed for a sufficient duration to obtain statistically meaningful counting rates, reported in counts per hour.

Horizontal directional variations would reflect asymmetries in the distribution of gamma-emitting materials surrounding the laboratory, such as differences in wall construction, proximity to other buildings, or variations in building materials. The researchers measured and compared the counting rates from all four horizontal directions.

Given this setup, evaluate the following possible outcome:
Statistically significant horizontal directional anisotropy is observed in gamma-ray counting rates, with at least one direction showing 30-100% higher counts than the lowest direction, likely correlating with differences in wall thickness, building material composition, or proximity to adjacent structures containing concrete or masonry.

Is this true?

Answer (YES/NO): NO